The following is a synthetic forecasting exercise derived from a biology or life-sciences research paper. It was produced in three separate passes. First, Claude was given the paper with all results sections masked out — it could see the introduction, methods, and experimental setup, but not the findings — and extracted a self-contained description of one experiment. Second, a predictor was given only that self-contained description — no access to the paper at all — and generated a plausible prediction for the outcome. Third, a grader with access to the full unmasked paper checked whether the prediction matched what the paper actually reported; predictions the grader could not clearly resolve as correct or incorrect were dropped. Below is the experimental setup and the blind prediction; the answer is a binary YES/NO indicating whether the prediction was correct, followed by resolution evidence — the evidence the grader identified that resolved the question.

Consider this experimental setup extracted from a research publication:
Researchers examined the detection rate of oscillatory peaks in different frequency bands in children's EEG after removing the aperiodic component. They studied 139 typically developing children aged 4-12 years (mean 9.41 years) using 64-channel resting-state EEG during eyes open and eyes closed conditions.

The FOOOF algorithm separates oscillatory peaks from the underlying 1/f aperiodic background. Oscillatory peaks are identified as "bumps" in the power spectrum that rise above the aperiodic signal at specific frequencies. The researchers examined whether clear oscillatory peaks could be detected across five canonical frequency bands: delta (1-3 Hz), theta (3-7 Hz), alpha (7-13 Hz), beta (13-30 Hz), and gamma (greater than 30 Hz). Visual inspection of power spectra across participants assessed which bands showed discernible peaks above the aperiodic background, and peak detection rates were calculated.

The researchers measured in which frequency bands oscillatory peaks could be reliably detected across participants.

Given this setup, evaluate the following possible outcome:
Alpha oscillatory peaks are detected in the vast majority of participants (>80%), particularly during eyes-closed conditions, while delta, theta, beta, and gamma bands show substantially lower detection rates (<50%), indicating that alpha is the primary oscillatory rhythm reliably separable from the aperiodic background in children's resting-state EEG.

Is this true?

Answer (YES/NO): NO